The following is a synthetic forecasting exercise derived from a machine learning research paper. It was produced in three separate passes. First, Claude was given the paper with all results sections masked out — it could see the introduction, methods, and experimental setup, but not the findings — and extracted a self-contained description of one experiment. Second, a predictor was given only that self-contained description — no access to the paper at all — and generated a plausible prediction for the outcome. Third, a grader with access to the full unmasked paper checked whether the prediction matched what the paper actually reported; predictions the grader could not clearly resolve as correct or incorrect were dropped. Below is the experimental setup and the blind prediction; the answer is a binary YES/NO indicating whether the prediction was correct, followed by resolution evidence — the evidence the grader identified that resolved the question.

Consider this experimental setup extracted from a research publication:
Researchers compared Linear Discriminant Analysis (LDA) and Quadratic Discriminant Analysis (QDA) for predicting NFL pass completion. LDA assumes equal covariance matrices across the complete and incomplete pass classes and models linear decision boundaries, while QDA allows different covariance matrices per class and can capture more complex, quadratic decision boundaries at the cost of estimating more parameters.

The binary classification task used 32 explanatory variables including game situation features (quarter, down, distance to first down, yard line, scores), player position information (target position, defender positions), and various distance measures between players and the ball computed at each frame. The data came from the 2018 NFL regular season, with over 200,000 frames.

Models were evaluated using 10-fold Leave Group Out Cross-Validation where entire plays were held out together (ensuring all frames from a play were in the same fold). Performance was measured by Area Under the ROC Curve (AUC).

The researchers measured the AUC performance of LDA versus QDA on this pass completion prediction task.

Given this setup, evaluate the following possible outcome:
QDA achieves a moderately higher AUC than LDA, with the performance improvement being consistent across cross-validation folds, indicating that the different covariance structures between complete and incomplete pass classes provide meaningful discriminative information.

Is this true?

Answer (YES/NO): NO